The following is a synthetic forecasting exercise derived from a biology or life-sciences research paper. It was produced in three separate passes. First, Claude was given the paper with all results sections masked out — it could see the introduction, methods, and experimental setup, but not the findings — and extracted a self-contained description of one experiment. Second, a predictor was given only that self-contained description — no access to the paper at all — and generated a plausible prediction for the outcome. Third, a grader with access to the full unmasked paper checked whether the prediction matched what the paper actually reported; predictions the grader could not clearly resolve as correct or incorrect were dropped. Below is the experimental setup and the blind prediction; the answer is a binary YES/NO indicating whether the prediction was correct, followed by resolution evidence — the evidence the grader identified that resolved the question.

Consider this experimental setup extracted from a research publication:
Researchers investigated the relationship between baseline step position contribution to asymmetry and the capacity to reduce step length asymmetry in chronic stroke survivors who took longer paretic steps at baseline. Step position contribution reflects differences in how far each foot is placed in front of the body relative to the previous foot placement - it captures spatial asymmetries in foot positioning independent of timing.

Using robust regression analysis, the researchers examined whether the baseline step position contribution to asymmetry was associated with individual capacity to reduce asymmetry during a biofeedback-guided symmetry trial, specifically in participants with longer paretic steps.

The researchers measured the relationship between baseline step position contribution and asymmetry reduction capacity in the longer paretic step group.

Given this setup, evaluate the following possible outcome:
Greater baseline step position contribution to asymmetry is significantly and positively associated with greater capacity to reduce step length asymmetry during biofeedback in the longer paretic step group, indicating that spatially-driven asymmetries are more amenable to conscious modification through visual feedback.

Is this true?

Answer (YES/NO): YES